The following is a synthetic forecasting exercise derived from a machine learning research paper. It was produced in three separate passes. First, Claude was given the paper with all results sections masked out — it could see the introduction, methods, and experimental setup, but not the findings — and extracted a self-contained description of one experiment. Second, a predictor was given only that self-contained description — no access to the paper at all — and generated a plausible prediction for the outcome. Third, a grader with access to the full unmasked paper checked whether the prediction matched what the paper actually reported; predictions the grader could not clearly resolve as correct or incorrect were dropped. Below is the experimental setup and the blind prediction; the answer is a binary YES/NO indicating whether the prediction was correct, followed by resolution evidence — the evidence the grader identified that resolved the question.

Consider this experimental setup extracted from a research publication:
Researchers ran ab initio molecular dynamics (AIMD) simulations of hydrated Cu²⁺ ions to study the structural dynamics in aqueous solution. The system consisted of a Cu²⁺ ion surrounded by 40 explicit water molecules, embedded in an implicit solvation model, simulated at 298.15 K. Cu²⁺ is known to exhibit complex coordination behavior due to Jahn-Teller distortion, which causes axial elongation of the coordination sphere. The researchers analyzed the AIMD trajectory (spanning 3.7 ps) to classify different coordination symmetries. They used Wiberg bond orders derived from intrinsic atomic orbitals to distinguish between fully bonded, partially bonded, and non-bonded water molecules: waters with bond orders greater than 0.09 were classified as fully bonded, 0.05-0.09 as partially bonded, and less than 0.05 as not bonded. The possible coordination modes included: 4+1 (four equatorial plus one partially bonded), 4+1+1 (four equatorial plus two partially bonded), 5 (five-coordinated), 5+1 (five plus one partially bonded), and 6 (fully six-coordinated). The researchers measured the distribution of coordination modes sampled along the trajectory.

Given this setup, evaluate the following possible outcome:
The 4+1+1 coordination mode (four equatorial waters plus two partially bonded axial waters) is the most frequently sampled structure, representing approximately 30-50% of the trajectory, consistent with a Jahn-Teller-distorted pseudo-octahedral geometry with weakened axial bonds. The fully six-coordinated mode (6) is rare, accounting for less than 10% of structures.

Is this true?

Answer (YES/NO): NO